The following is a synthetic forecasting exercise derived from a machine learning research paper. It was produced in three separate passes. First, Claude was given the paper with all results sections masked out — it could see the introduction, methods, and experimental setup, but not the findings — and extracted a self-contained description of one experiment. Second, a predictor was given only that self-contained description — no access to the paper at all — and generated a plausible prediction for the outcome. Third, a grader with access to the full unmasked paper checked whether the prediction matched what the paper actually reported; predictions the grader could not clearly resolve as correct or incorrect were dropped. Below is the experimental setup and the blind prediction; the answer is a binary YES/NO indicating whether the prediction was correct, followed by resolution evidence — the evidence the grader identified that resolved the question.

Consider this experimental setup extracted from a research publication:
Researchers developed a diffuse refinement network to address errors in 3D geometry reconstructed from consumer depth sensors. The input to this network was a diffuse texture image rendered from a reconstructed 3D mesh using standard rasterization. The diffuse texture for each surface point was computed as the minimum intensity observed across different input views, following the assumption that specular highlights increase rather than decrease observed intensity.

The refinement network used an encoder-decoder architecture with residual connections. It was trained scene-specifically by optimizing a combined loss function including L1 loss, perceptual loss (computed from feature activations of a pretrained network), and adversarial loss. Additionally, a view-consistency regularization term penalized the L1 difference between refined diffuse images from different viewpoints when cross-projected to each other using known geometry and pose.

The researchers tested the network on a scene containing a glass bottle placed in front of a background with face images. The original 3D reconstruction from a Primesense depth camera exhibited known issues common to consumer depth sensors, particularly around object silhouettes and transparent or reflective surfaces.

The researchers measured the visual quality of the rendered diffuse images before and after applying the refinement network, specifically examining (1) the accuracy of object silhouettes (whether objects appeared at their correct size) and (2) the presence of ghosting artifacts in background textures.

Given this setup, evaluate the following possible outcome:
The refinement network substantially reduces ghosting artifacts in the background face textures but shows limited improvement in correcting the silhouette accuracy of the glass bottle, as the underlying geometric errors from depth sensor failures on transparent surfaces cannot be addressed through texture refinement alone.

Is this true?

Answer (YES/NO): NO